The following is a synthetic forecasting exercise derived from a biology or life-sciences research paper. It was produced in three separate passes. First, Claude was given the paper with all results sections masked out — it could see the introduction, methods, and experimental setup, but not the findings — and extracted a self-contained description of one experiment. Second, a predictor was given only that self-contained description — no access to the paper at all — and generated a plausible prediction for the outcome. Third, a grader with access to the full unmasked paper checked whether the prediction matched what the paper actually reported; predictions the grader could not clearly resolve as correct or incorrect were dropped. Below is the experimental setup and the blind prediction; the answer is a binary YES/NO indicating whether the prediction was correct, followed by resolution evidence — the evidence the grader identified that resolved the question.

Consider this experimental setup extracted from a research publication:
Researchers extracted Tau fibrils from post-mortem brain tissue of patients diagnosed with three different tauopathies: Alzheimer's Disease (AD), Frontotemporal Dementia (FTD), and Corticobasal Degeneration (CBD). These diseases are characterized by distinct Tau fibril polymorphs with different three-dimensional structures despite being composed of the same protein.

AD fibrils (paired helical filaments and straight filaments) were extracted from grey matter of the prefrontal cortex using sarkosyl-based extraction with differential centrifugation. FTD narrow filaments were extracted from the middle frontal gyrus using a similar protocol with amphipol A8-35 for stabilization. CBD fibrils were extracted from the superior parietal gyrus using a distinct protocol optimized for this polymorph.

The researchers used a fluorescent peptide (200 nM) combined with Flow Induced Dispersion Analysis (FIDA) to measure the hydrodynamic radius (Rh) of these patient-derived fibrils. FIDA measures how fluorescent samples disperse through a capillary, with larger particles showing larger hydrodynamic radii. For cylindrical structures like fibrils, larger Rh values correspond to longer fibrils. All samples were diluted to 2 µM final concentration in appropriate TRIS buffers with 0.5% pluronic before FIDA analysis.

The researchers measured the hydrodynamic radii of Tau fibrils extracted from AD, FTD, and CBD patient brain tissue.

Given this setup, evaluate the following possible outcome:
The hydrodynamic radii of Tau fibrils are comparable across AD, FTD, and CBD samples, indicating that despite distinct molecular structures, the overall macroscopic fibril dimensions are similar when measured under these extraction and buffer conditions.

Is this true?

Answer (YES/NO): NO